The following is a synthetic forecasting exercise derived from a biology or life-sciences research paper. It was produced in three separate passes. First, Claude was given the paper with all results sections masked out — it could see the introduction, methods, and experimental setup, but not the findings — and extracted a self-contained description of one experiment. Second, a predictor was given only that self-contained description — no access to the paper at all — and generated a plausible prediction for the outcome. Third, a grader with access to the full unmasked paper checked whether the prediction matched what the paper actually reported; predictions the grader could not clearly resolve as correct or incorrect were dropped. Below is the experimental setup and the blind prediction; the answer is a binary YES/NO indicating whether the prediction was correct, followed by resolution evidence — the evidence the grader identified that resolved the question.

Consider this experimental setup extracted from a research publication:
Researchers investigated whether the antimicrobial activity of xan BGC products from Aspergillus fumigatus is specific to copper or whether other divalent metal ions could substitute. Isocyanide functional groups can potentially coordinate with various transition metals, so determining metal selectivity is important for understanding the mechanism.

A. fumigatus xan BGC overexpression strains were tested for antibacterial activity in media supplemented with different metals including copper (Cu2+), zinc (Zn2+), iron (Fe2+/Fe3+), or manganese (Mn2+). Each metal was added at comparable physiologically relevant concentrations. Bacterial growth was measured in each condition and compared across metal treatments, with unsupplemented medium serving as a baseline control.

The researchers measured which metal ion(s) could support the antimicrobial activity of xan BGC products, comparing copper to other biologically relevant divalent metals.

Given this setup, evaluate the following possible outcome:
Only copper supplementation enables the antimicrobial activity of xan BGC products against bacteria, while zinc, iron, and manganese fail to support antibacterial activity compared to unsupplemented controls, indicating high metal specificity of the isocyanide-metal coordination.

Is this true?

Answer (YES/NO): NO